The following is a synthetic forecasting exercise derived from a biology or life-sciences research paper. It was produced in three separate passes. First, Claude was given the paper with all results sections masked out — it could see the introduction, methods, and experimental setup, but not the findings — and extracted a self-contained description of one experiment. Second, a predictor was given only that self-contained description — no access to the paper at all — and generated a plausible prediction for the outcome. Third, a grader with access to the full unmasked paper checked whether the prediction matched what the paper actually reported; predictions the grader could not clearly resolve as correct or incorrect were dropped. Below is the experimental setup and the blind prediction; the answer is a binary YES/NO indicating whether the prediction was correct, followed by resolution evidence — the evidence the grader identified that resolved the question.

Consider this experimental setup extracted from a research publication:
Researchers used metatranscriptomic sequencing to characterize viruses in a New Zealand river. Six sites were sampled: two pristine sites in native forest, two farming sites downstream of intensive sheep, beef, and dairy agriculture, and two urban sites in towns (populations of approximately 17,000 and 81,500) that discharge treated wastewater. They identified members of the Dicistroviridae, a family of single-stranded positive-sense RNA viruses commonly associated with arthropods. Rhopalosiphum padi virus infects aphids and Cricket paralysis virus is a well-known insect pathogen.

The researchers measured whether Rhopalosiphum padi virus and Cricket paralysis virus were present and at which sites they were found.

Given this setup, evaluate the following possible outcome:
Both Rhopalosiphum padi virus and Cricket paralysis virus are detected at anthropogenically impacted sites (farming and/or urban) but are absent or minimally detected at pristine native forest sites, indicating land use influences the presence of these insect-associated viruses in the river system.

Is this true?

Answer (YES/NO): YES